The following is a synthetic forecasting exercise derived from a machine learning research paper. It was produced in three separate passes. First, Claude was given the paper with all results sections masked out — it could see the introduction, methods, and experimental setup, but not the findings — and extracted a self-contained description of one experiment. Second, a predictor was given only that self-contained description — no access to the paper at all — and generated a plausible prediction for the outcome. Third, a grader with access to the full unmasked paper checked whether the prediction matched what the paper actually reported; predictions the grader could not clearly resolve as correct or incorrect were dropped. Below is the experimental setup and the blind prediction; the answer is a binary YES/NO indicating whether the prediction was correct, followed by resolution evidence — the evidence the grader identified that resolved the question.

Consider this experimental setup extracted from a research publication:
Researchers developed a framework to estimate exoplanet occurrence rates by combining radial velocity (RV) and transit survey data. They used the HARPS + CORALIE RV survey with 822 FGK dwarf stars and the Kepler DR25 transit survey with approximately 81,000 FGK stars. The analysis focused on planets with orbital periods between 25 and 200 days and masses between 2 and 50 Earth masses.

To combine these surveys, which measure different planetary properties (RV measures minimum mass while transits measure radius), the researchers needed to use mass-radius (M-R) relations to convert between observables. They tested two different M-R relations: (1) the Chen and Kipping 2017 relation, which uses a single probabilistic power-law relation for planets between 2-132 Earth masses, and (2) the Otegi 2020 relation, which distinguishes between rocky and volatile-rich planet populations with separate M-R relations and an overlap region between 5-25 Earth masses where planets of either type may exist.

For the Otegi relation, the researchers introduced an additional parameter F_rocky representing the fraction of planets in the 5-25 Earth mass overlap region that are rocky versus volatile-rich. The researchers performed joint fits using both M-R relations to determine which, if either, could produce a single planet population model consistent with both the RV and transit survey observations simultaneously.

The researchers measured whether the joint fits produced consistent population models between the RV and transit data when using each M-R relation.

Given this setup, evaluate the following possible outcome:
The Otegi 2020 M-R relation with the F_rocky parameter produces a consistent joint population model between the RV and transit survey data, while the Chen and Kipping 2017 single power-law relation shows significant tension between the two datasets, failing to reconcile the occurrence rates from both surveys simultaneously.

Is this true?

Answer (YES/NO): YES